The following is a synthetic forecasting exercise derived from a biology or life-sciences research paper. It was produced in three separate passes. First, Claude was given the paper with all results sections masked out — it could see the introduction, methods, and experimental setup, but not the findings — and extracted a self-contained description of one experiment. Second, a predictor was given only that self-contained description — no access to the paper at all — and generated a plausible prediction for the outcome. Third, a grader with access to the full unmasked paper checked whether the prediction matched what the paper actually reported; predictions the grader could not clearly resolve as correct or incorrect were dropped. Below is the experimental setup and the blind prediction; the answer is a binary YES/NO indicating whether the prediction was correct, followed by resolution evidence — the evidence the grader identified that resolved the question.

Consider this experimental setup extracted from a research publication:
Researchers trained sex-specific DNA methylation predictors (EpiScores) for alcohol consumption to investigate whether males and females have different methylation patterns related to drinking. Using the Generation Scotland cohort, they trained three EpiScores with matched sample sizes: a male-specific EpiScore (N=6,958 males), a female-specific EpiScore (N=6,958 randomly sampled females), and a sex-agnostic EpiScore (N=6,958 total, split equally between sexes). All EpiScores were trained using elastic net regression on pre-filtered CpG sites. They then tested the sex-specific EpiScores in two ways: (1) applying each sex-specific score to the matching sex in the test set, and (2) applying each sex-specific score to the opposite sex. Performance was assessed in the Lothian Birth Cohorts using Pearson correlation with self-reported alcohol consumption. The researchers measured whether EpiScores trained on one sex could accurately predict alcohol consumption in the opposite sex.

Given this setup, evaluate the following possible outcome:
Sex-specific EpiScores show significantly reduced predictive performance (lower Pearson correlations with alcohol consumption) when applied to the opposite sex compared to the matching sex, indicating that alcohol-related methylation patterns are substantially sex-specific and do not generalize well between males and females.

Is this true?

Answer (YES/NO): NO